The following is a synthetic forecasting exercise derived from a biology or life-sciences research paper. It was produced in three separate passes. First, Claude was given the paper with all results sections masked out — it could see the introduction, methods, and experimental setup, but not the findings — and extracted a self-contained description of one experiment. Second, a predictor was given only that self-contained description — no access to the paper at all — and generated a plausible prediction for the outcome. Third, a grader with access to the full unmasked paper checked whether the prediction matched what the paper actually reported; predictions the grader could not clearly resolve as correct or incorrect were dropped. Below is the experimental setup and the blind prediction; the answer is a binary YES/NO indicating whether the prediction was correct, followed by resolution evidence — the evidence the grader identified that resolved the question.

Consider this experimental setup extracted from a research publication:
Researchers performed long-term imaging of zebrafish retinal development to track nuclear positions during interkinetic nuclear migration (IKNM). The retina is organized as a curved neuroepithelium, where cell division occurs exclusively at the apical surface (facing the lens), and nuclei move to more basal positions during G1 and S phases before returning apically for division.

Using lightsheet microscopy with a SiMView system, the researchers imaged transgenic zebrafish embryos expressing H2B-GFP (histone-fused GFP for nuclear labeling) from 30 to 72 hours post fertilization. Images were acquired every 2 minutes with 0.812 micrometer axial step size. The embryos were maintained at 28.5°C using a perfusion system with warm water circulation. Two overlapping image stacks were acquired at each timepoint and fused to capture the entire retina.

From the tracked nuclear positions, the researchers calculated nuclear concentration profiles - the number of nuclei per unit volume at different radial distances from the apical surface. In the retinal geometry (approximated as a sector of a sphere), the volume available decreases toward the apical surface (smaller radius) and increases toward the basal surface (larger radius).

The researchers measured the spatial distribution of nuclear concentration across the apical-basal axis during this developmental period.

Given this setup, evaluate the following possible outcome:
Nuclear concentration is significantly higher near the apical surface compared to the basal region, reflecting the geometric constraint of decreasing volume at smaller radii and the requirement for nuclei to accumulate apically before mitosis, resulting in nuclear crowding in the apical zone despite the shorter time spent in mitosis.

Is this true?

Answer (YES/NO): NO